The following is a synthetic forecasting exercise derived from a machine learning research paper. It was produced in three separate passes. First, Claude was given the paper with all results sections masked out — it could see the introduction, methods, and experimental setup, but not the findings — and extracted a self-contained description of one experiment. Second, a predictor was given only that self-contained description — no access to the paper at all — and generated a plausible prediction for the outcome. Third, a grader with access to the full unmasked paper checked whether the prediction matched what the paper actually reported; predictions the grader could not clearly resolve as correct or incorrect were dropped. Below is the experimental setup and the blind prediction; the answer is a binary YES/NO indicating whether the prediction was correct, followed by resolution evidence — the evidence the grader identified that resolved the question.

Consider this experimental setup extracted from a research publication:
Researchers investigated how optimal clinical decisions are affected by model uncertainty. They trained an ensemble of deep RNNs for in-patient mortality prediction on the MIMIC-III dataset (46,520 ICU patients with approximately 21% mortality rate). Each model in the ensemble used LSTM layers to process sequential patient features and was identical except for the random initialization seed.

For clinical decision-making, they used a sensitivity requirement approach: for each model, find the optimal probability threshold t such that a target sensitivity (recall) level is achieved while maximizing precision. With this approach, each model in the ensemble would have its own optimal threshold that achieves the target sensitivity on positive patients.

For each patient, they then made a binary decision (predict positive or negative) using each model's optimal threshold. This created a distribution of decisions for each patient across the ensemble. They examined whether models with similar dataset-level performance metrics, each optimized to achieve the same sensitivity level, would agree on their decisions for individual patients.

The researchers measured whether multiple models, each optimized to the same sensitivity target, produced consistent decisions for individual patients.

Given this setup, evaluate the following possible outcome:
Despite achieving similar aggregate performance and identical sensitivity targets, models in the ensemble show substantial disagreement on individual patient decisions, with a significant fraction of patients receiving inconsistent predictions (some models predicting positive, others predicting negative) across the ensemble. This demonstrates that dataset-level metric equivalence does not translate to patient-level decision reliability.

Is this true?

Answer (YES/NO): YES